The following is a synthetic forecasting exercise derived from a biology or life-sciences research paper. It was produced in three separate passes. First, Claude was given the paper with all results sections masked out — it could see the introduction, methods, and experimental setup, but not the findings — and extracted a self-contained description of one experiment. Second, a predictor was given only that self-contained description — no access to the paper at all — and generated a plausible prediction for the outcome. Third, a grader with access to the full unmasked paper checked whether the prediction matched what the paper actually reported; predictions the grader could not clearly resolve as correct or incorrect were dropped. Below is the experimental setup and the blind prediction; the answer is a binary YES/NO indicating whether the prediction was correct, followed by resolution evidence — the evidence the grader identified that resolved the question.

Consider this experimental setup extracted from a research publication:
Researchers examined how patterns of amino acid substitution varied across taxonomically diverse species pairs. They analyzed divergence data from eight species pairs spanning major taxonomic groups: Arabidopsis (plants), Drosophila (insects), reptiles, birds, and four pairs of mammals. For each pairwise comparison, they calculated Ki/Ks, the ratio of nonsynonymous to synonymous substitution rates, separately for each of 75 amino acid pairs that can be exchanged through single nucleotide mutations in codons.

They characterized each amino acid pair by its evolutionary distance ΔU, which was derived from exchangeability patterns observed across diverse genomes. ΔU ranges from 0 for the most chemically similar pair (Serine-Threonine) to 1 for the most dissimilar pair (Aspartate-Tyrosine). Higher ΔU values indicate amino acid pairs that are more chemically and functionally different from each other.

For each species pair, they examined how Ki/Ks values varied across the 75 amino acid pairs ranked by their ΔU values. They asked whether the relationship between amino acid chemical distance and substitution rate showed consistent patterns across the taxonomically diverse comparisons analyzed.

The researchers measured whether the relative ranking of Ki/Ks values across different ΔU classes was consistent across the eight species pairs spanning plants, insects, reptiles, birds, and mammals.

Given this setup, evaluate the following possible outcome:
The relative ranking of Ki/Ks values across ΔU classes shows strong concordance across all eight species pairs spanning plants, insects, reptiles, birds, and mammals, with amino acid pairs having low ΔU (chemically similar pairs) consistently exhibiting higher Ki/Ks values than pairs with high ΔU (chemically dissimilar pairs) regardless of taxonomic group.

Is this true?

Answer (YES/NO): YES